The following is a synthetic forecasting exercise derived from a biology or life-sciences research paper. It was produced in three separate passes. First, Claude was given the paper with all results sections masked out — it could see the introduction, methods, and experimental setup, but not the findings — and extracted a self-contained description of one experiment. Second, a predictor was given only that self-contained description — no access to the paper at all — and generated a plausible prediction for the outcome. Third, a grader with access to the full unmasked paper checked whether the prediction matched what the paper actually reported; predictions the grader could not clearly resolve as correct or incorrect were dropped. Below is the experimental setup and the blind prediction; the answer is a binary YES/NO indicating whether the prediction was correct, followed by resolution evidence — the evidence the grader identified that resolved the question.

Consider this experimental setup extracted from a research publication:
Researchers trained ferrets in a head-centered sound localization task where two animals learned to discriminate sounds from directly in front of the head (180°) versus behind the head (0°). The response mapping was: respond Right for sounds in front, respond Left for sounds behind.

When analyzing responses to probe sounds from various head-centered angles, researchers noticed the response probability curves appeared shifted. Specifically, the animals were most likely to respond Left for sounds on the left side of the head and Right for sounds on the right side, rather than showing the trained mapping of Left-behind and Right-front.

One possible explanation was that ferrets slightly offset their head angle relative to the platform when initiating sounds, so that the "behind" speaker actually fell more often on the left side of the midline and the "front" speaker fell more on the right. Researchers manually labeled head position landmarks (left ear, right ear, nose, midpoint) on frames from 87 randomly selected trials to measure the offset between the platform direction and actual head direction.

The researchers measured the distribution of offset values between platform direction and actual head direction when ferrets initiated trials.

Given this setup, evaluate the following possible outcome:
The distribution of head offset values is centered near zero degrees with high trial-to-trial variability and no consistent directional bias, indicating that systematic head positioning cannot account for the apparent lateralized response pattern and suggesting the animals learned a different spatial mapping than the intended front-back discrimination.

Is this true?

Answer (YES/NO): NO